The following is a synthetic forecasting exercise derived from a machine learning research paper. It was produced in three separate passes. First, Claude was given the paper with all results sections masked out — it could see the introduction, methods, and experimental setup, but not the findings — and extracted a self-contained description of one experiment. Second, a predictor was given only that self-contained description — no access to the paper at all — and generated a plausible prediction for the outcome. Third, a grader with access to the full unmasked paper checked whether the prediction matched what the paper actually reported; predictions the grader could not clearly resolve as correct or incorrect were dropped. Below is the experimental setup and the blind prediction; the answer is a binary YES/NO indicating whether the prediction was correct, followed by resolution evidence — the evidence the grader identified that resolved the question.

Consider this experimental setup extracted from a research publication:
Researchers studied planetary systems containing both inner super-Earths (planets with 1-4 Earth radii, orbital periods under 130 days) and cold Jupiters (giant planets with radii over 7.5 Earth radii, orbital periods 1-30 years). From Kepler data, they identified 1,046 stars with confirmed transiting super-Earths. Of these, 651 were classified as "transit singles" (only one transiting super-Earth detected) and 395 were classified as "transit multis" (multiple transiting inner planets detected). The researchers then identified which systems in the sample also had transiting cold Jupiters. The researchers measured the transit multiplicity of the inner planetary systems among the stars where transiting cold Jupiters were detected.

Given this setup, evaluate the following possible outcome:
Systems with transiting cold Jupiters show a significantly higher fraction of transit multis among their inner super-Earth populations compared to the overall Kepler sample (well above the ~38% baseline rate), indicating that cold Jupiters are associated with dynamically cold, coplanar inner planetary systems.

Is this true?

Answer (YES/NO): YES